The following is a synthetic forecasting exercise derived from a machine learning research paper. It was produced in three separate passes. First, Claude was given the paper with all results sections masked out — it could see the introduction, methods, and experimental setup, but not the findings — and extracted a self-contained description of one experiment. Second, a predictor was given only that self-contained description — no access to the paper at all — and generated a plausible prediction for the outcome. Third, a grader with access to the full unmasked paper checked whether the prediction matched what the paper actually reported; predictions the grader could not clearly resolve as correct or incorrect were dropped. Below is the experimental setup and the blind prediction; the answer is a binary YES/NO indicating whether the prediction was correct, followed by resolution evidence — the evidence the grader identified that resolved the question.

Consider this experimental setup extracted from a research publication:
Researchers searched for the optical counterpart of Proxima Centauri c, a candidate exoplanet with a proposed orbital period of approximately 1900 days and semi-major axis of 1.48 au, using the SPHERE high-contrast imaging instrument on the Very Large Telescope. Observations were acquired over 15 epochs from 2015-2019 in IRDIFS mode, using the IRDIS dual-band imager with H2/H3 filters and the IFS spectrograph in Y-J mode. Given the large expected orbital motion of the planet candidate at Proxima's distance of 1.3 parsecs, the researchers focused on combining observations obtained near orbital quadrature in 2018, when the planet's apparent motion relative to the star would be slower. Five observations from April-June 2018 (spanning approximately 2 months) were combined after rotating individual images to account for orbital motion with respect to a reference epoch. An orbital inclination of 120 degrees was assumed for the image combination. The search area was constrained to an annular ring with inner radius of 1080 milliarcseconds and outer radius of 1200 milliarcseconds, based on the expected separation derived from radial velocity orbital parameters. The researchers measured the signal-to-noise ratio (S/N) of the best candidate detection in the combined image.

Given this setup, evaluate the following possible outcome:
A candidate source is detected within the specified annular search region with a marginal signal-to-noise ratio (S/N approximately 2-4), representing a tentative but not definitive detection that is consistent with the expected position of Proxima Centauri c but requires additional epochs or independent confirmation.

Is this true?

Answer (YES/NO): NO